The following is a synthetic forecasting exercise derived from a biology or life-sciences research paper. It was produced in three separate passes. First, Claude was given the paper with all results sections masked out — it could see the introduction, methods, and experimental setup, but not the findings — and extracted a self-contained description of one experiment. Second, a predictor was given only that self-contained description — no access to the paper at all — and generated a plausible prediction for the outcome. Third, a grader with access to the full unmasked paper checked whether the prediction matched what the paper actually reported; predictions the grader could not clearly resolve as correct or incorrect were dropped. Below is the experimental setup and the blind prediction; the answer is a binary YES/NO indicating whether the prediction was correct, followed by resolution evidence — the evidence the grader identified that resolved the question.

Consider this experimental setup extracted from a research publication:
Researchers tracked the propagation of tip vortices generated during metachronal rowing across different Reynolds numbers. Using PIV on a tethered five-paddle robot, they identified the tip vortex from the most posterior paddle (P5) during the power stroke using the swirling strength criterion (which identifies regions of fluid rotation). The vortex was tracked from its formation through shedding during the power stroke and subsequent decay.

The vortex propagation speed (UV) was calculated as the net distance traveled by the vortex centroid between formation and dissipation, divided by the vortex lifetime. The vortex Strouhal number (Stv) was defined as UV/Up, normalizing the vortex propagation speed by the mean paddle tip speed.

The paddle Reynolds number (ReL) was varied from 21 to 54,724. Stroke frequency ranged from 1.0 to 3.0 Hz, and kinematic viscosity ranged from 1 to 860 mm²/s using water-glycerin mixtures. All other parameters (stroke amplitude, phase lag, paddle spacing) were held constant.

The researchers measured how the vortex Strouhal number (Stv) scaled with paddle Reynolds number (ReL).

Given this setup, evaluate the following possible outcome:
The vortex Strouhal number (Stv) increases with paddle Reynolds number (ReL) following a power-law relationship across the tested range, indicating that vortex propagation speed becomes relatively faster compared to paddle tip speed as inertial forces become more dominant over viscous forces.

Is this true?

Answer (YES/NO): NO